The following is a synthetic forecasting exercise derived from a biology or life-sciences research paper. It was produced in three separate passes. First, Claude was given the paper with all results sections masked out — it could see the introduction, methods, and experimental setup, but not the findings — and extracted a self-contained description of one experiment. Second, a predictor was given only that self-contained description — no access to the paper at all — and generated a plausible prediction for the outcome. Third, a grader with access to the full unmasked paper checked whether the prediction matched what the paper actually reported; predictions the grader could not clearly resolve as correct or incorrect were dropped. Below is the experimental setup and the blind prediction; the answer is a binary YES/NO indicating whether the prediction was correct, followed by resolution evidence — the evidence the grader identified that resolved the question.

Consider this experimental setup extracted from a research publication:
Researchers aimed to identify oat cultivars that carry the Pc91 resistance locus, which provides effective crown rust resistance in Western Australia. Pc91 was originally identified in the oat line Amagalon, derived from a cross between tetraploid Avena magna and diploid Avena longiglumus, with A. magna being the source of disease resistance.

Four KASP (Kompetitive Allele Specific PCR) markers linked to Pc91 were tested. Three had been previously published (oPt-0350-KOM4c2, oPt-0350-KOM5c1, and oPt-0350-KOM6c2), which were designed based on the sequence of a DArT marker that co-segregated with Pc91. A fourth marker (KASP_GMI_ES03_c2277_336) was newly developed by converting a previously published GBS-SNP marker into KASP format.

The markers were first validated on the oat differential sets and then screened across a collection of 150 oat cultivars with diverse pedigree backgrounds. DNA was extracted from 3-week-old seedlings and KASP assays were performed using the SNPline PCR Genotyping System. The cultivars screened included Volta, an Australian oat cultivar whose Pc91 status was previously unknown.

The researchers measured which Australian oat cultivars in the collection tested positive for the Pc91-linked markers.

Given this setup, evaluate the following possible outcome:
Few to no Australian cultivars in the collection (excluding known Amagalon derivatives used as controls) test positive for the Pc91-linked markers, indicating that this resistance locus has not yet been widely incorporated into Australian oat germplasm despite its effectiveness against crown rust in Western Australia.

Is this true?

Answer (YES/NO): NO